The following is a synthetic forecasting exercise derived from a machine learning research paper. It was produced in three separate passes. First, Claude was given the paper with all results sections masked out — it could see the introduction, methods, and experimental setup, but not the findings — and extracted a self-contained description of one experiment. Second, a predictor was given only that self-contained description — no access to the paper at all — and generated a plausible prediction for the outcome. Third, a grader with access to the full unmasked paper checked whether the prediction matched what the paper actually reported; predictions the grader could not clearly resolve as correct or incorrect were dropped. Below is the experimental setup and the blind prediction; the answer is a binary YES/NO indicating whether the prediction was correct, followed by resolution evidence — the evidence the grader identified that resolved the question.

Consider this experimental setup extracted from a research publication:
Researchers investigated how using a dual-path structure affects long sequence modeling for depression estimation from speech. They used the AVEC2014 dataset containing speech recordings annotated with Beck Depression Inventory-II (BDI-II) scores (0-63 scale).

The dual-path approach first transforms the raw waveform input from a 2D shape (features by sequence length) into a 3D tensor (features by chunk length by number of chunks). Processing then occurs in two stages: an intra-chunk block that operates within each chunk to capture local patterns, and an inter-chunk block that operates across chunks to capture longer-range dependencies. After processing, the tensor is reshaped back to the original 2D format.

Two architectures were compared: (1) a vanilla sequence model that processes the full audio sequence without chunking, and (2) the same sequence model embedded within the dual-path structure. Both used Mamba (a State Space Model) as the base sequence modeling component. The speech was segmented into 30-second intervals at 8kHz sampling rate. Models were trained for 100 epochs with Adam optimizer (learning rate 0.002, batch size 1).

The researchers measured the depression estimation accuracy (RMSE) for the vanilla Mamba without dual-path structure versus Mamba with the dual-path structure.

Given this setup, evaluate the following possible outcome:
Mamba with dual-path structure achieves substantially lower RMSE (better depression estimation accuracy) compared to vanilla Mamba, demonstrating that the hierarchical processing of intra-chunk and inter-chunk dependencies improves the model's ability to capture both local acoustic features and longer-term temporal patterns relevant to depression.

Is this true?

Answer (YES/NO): YES